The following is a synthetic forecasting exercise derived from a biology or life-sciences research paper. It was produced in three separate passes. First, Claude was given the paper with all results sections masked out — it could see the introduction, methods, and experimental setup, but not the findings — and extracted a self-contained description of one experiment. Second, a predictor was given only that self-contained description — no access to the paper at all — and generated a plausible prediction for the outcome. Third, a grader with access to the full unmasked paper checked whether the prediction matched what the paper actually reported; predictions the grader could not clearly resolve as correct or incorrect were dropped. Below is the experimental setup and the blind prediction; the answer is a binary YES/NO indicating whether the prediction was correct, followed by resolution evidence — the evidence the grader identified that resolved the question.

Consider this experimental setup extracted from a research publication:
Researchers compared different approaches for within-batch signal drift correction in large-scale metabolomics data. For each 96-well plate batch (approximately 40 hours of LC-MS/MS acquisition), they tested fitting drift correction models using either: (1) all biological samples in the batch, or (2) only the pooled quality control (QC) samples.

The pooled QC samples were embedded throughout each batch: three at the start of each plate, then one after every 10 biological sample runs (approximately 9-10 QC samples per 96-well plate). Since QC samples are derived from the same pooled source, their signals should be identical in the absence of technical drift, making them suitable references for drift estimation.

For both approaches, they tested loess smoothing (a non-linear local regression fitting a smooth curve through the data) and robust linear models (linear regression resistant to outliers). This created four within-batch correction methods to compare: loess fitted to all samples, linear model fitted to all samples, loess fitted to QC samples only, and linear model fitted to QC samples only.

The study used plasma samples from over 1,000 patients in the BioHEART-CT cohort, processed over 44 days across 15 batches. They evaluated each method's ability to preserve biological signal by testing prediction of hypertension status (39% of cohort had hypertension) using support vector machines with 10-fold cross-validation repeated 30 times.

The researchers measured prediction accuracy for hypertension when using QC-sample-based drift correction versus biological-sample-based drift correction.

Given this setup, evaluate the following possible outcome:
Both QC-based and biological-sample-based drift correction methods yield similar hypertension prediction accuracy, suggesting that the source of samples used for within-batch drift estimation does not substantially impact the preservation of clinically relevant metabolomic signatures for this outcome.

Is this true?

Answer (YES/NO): YES